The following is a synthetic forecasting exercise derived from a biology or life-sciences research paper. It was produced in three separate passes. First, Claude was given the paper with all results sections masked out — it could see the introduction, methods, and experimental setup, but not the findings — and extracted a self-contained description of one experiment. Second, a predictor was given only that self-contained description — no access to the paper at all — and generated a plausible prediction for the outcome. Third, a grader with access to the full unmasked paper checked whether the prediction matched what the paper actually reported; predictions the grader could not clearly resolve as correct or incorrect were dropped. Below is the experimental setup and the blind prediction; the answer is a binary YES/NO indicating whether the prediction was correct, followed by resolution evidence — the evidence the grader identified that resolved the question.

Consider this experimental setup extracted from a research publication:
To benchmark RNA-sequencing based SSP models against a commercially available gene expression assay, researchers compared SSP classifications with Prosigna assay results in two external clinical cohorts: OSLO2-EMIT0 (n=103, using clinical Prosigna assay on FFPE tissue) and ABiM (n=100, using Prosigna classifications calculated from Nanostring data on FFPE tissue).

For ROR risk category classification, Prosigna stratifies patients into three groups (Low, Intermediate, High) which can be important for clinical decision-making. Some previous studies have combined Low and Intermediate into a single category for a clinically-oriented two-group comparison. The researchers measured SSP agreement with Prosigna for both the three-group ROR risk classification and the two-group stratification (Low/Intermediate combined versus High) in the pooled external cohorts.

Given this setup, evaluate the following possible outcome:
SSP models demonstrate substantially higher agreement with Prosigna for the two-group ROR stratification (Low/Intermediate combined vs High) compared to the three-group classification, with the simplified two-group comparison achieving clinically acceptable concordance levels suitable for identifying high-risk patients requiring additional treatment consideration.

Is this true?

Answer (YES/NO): YES